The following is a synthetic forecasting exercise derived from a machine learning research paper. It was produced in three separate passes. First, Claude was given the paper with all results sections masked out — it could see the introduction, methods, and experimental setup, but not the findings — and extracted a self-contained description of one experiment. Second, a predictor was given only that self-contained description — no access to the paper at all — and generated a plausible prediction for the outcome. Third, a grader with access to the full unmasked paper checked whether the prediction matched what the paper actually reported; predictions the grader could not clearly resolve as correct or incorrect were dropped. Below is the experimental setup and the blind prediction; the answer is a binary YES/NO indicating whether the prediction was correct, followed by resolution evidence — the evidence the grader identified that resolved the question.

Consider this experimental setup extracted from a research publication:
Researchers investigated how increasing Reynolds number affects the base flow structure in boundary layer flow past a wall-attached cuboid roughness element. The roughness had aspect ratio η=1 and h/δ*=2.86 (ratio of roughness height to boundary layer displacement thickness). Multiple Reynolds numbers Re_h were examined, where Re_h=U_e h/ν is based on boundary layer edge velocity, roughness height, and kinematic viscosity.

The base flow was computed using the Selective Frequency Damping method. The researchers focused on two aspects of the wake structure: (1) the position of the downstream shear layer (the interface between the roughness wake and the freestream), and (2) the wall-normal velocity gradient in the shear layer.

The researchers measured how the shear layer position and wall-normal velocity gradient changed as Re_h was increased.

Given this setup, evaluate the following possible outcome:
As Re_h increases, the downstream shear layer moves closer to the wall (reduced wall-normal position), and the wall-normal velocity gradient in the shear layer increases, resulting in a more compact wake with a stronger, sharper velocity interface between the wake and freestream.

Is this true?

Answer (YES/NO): NO